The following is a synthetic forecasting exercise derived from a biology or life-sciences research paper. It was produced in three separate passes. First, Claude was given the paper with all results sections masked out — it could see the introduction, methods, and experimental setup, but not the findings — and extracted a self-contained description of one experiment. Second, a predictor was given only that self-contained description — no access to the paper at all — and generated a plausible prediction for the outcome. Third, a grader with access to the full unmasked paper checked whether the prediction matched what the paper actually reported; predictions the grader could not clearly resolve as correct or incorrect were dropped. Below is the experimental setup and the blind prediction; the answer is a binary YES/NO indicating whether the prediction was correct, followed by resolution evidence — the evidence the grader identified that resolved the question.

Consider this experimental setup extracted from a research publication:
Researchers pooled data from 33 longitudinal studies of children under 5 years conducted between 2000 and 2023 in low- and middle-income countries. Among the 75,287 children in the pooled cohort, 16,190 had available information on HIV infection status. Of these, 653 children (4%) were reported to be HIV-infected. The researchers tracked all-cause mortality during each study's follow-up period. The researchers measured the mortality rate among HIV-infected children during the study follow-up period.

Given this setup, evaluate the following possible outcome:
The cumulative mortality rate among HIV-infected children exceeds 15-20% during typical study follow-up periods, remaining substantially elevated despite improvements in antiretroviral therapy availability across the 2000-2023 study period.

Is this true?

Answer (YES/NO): YES